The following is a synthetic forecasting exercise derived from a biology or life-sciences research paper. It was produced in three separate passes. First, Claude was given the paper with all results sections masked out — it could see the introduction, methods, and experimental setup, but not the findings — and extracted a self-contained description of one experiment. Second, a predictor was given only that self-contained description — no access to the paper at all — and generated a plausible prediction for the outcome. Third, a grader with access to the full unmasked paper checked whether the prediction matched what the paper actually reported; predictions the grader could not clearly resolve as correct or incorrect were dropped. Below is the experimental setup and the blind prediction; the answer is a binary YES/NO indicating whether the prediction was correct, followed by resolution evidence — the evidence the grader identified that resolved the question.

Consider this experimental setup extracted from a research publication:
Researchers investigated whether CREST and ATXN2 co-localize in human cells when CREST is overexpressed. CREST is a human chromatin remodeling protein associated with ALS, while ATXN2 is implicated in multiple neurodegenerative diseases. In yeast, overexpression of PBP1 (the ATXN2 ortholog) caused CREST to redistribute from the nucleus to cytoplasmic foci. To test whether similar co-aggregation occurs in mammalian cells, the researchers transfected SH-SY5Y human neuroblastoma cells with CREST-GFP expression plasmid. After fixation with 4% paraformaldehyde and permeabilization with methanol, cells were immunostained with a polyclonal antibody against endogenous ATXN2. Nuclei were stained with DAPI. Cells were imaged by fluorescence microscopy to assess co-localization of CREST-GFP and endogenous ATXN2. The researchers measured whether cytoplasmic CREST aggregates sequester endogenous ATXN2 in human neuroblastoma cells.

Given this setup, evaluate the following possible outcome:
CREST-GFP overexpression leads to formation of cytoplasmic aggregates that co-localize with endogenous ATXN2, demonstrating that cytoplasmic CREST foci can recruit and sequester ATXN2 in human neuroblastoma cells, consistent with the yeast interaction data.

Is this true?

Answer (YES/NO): YES